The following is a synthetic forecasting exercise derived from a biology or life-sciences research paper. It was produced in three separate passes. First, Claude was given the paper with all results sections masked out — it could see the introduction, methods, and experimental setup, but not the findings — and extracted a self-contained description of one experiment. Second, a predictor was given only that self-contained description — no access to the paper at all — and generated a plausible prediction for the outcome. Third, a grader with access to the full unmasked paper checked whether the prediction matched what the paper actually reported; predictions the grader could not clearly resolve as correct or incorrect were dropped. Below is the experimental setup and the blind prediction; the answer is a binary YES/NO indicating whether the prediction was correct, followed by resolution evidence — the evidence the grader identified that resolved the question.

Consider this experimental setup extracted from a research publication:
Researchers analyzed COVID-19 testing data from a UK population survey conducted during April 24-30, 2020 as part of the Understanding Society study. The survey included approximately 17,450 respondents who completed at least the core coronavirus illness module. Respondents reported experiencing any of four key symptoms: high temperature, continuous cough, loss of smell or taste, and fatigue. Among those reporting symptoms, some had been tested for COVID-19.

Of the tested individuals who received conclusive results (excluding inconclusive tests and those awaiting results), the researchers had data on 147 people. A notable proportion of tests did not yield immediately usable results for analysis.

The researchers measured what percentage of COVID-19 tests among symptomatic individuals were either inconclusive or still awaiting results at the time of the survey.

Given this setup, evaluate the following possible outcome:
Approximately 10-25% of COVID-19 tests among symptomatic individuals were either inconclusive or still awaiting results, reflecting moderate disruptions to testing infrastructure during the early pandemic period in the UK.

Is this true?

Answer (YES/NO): YES